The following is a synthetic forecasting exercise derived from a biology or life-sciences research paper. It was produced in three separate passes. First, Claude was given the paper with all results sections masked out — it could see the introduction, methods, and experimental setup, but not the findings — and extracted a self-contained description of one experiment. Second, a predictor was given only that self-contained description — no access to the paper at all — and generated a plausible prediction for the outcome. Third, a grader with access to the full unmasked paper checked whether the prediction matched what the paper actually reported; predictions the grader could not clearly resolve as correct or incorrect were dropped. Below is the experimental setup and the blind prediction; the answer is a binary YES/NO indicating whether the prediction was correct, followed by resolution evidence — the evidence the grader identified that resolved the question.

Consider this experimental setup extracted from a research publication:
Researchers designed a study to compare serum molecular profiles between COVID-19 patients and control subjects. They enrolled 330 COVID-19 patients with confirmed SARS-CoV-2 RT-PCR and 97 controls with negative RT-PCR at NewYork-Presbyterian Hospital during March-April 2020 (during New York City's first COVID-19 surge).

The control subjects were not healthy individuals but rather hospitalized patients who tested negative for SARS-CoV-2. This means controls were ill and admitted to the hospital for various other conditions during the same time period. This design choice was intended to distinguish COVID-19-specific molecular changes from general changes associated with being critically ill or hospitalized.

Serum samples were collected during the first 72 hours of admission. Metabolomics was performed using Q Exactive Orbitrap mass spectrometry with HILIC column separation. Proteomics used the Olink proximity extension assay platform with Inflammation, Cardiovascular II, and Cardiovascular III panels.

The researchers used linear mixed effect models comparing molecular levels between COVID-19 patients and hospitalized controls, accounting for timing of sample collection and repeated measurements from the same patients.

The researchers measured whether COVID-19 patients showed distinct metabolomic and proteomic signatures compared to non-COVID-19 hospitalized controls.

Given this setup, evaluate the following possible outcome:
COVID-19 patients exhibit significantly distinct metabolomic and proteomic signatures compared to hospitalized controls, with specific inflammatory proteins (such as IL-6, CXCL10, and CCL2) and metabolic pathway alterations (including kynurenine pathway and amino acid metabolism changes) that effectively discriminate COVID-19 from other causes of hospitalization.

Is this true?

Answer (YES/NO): NO